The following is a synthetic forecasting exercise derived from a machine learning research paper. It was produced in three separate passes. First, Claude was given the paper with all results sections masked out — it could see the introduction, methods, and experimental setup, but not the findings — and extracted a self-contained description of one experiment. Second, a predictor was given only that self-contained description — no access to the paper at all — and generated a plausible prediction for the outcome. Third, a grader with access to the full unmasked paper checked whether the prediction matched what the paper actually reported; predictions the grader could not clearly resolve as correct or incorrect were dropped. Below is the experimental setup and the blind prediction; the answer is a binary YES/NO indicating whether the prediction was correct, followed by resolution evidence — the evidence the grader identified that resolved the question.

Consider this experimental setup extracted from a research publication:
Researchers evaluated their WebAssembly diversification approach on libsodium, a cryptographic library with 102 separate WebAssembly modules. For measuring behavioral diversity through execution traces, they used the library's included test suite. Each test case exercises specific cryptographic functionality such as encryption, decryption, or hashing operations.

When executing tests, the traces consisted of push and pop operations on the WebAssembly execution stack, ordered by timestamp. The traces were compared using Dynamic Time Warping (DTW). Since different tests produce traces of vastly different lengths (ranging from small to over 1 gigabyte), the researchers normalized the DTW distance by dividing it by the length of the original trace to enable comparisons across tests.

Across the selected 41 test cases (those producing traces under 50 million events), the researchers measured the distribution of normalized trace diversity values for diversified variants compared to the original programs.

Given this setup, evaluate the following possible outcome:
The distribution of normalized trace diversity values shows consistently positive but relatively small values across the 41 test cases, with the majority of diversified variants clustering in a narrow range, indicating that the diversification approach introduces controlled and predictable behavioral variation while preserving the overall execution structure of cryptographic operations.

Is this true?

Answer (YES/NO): NO